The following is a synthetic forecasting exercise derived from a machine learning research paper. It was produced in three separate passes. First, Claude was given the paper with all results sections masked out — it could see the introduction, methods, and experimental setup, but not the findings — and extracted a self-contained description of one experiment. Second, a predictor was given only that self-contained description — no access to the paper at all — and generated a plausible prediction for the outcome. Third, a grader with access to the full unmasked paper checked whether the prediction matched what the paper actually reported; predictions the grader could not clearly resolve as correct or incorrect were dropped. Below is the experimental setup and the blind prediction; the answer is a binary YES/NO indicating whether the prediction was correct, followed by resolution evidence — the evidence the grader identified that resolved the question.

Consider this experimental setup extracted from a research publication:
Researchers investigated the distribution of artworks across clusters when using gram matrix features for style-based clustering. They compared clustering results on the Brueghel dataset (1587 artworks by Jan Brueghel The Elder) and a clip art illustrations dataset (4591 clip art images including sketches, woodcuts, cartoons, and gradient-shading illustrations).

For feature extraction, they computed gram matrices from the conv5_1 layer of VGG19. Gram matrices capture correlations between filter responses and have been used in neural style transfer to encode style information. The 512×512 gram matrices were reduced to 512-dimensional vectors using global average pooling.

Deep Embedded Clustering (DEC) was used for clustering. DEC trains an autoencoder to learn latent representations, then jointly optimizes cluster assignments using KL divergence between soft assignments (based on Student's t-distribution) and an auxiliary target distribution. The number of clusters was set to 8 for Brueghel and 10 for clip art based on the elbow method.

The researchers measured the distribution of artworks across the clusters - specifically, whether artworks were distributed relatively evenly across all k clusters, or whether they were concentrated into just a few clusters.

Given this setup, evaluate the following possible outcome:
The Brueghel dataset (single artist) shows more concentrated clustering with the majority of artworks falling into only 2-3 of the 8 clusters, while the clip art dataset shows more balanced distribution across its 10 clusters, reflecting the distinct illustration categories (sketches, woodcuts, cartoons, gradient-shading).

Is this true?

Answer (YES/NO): NO